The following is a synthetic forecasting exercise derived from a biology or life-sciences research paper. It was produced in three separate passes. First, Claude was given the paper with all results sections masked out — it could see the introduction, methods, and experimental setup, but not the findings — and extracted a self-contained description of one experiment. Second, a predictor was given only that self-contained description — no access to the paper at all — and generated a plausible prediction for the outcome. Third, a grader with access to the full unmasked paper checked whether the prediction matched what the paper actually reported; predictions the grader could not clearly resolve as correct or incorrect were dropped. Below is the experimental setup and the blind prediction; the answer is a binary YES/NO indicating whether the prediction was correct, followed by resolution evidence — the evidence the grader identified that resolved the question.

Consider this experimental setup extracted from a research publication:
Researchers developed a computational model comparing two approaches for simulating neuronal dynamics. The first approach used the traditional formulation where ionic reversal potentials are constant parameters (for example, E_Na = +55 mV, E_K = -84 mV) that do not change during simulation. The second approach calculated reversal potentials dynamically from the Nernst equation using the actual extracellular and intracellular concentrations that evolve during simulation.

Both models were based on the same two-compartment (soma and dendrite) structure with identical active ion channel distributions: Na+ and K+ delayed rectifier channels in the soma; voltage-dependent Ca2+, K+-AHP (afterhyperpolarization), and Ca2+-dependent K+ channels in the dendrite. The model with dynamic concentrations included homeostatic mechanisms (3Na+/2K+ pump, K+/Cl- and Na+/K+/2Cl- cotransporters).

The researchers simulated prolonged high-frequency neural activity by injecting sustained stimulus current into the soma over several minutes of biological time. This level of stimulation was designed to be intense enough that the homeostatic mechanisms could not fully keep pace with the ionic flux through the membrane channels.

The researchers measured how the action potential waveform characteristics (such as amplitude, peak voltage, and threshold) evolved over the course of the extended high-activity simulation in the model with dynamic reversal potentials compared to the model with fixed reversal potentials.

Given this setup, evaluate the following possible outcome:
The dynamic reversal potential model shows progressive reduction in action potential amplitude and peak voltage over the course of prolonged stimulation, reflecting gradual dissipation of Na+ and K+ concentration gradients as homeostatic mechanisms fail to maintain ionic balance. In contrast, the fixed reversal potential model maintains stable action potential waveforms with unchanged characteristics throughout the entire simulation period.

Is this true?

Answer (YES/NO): NO